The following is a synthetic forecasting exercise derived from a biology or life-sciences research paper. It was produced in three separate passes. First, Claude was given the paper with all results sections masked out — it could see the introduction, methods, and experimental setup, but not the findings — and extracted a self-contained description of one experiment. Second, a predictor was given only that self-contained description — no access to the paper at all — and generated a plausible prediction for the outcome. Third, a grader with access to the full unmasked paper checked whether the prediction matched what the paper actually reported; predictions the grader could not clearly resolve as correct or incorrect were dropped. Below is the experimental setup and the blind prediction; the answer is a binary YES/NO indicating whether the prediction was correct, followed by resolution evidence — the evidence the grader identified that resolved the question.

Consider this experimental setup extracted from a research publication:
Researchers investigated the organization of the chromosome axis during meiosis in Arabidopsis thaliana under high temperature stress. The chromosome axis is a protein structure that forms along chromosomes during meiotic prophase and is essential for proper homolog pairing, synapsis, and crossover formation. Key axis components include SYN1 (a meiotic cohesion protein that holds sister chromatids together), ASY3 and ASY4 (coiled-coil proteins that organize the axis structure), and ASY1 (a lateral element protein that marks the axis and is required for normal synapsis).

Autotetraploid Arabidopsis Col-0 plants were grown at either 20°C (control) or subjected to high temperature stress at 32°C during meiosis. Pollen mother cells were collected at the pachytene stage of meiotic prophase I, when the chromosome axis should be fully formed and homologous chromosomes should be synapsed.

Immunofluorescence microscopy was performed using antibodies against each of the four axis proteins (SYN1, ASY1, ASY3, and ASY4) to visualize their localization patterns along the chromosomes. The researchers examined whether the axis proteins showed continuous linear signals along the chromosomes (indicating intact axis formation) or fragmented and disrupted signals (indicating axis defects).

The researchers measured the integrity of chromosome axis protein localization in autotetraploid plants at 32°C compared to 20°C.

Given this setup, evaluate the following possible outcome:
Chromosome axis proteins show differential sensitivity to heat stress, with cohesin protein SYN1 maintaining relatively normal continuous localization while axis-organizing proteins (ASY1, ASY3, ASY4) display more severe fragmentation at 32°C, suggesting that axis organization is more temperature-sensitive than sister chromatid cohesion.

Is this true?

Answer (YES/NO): NO